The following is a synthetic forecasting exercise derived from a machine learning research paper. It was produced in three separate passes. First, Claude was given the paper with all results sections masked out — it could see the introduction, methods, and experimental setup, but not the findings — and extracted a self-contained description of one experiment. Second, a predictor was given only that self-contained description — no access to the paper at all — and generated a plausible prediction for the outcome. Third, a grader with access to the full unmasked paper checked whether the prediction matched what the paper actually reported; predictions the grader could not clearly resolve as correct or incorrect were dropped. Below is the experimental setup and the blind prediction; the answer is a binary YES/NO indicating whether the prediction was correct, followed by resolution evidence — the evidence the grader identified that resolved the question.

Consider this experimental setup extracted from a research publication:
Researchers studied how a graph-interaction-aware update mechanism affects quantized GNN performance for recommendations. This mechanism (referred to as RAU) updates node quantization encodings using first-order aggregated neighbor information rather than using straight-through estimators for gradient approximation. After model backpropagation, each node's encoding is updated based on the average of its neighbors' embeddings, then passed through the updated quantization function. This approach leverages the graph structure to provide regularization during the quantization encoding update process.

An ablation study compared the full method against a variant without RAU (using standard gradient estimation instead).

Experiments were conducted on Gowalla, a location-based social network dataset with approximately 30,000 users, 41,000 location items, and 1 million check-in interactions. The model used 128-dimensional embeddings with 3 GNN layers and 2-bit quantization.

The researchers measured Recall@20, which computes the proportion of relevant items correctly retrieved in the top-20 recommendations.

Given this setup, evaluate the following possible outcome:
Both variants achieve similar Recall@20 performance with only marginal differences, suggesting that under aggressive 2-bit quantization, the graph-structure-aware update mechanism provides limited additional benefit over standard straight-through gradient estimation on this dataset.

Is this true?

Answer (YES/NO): NO